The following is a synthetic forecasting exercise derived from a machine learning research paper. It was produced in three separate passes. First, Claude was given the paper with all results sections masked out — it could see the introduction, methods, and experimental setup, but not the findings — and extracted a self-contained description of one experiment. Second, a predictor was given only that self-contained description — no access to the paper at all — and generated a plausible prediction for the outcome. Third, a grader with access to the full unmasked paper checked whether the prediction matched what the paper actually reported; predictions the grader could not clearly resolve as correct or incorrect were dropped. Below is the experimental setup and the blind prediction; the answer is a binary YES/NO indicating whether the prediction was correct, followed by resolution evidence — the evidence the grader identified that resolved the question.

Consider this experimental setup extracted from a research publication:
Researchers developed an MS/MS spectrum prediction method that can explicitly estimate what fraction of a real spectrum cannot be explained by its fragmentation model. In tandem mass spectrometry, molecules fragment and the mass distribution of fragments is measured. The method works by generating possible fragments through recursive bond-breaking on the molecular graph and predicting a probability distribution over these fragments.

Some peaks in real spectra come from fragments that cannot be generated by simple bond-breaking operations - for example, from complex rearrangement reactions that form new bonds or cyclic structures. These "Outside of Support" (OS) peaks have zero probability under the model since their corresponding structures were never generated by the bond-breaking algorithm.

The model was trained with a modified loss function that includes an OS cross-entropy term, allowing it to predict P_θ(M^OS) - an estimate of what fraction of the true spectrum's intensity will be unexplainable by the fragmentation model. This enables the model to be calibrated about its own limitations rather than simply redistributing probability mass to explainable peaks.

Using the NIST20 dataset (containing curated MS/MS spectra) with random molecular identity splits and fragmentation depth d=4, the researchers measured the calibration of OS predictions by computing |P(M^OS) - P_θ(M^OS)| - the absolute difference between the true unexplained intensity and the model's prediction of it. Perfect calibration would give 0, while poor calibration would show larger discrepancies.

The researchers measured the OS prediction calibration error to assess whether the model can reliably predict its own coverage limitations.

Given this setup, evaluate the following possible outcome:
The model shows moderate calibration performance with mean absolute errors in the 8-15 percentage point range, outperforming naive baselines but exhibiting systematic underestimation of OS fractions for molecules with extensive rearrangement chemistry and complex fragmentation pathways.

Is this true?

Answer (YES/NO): NO